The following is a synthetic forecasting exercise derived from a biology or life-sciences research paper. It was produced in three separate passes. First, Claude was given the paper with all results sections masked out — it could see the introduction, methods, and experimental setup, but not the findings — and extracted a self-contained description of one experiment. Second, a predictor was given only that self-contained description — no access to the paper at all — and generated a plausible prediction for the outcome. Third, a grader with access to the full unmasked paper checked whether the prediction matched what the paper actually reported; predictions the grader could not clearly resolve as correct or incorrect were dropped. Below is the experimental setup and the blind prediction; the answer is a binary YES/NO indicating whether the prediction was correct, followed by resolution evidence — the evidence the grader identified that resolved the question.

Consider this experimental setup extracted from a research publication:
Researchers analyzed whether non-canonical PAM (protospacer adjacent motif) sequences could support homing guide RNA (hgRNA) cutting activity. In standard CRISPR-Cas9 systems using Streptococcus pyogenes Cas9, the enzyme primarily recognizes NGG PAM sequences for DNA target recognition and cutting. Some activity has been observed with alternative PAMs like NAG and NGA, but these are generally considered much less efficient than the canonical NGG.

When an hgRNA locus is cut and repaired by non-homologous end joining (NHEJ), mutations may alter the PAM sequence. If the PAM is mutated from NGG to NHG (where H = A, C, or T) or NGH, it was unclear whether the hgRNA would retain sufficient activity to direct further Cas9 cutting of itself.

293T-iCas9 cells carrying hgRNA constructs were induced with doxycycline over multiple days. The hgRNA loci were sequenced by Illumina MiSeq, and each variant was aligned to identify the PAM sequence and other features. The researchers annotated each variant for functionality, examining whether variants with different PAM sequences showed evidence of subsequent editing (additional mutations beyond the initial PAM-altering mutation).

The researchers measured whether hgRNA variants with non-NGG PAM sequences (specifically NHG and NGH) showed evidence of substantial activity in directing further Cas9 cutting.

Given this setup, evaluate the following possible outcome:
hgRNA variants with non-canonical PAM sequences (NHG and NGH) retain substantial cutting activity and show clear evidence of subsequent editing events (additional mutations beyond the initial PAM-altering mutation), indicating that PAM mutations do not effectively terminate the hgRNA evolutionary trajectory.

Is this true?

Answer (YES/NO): YES